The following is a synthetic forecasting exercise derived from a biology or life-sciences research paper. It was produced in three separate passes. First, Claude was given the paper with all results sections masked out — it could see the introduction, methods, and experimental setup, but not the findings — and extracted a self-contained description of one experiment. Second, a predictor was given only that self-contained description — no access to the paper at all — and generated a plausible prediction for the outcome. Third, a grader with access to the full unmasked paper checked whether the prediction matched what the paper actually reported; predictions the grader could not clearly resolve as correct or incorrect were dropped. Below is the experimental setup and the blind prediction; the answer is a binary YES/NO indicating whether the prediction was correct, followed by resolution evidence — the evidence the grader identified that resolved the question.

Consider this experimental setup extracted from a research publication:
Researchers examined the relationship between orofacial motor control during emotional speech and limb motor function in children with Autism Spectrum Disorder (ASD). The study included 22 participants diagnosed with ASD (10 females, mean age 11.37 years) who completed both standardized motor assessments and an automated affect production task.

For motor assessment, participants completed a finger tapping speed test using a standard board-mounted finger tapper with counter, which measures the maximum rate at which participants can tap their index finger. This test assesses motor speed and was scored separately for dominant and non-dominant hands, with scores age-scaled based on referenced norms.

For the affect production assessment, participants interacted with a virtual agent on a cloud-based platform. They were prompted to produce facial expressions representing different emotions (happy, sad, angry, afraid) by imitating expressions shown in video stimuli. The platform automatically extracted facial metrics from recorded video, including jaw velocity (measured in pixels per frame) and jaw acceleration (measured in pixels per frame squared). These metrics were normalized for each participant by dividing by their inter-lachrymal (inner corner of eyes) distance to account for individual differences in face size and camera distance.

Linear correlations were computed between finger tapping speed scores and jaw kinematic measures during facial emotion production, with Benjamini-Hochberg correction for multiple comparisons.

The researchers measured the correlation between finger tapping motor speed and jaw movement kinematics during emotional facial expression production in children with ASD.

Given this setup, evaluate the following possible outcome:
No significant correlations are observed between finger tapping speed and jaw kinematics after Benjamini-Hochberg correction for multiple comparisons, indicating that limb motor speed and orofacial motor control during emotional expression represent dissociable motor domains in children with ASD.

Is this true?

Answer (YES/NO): NO